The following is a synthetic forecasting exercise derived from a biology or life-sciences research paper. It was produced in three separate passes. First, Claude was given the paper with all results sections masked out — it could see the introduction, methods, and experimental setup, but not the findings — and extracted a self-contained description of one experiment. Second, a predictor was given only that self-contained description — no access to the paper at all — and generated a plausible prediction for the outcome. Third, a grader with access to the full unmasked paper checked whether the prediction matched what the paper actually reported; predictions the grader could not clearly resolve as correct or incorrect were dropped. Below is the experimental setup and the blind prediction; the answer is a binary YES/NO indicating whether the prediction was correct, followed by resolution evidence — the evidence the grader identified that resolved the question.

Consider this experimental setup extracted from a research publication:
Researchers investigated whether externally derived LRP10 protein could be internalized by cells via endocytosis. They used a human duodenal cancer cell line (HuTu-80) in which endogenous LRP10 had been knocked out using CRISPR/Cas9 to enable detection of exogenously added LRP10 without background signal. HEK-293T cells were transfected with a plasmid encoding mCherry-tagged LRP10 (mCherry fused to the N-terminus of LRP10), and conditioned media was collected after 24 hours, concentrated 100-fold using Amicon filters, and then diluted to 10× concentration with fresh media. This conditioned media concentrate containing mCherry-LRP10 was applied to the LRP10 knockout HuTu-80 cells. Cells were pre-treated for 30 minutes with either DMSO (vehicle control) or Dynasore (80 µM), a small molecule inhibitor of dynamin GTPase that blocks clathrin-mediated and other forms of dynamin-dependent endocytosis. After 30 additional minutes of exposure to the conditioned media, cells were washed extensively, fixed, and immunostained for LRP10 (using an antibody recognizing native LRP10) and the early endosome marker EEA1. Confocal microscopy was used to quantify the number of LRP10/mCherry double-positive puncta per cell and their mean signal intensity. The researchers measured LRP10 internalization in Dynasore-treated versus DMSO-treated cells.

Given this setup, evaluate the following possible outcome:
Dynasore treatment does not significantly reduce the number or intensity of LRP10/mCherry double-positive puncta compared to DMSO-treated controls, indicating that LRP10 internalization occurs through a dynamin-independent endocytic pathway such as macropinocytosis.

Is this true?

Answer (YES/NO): NO